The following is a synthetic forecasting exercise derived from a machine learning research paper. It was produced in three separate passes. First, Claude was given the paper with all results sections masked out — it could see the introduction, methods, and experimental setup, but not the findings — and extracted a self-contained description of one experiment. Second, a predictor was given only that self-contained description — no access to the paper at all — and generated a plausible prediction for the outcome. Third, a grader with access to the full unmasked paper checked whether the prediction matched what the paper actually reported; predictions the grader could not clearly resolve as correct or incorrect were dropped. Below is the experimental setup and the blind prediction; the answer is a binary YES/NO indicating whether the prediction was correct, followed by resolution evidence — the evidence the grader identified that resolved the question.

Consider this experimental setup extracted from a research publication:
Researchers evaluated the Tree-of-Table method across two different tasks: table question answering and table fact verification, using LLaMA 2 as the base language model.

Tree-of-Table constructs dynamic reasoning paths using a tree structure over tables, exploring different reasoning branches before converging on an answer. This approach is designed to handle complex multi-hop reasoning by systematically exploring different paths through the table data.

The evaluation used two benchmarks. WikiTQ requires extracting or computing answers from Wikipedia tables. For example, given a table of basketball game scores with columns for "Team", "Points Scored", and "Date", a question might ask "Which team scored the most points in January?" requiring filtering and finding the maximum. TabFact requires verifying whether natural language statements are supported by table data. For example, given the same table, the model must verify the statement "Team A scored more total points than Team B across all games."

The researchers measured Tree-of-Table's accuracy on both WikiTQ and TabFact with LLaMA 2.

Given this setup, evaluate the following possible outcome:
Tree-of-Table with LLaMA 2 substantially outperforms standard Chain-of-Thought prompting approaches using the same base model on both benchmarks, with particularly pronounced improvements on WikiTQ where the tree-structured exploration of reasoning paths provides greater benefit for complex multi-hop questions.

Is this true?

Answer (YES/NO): NO